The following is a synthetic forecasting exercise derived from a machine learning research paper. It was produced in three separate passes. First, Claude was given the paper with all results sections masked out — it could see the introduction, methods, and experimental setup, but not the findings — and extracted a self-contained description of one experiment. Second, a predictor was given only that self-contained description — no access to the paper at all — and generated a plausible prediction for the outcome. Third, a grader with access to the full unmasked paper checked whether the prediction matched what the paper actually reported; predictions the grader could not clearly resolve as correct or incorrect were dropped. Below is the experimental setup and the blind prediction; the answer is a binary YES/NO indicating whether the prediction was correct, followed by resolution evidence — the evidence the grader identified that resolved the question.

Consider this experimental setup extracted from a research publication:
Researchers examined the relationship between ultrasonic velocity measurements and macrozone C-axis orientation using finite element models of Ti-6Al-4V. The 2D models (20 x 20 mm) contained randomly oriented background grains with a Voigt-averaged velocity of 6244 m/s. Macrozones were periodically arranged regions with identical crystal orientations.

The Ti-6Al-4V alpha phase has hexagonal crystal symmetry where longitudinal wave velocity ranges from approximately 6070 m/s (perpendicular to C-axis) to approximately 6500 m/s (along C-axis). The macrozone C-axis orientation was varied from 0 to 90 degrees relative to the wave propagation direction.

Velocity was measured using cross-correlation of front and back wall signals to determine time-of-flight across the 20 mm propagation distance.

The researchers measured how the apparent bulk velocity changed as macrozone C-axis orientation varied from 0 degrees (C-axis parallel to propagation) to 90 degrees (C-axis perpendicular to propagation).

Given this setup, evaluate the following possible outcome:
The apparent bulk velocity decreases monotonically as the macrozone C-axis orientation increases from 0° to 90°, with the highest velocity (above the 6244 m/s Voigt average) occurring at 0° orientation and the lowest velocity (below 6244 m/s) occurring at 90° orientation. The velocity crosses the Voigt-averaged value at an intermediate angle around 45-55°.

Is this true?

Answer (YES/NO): NO